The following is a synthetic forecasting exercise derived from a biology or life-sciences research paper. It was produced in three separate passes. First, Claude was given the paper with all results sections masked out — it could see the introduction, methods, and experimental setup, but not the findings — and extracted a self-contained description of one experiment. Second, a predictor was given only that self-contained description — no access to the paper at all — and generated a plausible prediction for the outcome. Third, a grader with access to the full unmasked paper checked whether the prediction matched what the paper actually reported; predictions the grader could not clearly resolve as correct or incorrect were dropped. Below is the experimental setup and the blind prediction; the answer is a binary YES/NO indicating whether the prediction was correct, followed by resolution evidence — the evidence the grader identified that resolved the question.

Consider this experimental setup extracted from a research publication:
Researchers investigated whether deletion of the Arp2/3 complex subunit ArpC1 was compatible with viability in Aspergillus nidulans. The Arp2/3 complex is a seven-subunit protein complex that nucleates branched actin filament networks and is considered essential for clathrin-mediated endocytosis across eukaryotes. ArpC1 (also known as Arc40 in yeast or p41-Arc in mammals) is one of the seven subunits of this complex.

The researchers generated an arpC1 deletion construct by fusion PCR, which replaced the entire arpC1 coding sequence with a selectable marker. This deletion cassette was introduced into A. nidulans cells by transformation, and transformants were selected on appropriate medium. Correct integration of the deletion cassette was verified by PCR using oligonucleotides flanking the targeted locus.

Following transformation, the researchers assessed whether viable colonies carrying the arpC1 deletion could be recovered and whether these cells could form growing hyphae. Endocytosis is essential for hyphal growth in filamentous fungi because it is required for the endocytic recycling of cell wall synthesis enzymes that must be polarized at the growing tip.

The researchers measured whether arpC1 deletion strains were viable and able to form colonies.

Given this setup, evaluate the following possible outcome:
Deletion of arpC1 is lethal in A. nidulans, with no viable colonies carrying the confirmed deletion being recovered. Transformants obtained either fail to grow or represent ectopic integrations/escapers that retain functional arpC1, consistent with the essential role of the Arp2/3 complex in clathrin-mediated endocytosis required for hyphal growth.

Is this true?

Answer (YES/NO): YES